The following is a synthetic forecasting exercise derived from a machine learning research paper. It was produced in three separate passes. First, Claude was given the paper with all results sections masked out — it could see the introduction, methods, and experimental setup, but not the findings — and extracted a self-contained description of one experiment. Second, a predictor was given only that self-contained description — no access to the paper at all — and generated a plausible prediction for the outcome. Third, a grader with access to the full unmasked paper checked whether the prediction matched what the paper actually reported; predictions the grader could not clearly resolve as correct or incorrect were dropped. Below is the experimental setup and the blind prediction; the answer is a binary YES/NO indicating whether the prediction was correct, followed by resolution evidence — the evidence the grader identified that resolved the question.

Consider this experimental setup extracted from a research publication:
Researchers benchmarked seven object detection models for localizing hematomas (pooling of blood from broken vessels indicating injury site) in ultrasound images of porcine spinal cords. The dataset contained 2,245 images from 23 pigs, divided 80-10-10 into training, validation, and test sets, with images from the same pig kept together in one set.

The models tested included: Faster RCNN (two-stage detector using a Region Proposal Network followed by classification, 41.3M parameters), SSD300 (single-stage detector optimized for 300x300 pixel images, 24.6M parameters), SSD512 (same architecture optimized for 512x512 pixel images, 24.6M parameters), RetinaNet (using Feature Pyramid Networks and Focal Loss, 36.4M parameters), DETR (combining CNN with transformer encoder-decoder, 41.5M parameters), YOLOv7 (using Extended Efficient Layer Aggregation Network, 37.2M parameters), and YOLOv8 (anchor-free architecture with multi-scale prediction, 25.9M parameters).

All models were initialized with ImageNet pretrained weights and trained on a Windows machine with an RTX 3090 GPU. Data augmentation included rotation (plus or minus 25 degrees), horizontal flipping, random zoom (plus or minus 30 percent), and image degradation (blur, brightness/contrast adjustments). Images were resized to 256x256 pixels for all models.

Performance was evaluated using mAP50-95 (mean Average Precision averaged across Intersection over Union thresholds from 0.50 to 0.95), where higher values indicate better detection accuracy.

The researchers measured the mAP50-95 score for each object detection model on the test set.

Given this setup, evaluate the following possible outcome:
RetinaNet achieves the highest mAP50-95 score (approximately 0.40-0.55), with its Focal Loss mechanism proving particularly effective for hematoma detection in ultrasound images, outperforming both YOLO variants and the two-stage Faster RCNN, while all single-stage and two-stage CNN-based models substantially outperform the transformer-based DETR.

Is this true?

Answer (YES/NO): NO